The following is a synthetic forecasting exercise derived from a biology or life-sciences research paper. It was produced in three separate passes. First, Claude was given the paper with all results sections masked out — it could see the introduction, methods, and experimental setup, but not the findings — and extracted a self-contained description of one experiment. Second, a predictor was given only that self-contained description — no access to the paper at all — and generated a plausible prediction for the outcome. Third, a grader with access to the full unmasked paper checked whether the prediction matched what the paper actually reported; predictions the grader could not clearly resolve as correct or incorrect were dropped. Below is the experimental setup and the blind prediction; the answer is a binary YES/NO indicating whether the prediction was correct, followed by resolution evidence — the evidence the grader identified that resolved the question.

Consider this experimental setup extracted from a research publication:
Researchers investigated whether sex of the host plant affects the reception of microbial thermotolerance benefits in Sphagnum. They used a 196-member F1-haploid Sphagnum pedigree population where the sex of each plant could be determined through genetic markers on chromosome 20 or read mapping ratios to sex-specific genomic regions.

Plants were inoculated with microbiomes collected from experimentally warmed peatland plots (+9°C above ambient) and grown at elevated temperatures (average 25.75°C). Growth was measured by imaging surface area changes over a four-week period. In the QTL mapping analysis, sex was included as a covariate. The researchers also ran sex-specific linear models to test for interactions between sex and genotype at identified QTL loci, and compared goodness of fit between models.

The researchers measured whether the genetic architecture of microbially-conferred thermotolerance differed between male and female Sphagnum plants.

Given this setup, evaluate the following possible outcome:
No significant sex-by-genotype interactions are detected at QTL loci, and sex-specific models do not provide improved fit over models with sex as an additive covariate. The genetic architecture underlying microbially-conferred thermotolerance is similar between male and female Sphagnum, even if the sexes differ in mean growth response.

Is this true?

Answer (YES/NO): NO